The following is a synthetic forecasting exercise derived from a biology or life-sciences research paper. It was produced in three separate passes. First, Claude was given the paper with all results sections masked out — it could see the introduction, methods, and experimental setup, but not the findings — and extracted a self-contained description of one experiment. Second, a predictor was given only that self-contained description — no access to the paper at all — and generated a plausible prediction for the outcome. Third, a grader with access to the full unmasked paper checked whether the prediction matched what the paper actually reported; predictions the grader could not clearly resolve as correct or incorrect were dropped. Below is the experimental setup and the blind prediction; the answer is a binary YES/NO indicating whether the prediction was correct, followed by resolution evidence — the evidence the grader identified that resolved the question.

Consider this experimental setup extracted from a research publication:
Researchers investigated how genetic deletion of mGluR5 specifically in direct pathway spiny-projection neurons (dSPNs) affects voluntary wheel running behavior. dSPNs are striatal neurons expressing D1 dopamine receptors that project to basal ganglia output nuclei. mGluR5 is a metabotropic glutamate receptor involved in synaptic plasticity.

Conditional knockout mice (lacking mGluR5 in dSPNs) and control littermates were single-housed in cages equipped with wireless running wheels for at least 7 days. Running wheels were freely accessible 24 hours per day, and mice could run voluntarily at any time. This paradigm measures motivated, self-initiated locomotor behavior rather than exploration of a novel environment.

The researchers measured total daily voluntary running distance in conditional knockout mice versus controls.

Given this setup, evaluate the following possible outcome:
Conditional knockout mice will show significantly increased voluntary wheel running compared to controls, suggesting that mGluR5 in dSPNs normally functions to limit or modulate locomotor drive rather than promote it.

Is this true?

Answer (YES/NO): NO